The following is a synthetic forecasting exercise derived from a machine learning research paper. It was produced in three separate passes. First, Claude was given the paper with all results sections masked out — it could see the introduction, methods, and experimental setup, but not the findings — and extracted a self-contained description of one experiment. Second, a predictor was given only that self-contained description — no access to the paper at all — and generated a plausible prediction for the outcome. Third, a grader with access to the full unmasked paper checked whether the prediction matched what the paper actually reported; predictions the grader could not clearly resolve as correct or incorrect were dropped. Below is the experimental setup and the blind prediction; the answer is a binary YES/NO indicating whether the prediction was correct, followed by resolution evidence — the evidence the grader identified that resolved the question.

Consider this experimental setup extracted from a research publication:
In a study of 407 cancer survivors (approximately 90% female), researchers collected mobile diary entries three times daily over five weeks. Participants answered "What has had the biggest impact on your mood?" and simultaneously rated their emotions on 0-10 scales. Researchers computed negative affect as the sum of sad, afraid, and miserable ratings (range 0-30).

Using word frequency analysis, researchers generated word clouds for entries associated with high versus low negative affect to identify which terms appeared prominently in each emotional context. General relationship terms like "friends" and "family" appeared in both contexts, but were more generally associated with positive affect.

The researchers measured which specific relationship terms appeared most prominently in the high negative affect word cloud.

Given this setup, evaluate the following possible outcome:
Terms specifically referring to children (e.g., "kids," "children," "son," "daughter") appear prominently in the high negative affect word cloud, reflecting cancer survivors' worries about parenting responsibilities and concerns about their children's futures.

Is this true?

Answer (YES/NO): NO